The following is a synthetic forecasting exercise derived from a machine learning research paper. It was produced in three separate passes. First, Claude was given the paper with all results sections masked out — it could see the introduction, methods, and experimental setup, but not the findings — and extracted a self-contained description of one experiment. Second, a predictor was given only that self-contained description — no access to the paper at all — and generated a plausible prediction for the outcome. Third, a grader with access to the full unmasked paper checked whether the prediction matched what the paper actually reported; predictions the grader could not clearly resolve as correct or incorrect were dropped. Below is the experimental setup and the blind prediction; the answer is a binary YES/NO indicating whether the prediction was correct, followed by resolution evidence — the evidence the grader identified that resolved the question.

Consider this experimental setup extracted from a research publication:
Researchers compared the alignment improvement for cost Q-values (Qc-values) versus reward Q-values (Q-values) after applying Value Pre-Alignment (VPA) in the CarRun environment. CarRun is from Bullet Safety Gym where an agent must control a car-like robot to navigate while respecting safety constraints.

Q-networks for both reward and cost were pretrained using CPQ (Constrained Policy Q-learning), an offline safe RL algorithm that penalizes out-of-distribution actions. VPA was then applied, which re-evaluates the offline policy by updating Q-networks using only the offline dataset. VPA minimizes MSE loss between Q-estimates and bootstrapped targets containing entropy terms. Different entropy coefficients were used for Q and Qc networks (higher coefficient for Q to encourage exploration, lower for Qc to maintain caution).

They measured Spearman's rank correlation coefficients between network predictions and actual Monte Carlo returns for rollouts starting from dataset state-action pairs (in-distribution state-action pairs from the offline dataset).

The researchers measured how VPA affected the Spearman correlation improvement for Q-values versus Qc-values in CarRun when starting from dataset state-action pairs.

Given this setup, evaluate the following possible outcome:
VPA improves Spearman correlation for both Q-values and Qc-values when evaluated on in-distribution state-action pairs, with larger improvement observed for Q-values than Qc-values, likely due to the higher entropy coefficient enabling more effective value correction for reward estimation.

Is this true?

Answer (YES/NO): YES